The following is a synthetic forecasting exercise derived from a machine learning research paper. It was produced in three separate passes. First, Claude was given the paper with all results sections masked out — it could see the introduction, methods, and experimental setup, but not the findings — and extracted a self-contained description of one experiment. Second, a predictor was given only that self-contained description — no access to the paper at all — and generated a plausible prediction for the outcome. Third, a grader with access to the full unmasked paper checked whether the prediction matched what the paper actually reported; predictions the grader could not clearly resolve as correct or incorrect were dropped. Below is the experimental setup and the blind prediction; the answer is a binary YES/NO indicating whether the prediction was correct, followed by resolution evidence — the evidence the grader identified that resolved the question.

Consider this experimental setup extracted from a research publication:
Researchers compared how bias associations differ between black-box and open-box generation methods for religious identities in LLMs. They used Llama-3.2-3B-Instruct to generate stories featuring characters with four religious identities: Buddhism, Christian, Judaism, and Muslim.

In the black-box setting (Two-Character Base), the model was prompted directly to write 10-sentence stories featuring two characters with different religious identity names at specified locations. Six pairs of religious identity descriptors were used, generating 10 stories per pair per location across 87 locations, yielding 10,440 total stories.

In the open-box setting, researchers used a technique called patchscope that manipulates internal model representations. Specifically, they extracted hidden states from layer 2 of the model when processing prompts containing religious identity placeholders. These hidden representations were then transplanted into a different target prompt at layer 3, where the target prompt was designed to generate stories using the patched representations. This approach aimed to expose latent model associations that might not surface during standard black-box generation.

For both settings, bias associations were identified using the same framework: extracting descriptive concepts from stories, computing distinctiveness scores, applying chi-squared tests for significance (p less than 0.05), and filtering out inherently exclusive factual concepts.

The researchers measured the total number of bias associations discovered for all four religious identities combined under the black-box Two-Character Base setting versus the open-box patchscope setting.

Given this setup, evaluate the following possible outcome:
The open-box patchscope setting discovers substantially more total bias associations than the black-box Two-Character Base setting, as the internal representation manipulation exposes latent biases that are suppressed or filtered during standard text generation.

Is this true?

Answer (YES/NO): NO